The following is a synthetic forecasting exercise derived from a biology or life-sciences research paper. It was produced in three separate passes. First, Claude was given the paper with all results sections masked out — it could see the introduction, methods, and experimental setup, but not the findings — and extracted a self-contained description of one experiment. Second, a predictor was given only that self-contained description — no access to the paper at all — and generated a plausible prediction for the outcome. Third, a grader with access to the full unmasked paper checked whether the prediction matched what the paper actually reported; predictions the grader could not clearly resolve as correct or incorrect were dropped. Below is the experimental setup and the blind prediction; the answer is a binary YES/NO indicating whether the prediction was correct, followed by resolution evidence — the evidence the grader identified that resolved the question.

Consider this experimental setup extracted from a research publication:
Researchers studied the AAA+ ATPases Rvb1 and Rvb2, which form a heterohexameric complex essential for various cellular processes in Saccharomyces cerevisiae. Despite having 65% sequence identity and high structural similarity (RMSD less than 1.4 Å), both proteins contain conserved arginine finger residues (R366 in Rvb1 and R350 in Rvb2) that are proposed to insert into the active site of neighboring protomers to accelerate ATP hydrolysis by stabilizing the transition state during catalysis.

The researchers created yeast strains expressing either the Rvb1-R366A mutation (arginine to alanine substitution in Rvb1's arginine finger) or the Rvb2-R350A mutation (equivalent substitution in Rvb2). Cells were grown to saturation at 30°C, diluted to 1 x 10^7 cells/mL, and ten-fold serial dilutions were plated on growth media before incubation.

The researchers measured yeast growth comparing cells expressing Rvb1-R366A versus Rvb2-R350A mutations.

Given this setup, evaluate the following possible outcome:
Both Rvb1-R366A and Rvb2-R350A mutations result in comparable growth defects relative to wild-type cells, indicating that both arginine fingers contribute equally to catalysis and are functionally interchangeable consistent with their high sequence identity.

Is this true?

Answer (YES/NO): NO